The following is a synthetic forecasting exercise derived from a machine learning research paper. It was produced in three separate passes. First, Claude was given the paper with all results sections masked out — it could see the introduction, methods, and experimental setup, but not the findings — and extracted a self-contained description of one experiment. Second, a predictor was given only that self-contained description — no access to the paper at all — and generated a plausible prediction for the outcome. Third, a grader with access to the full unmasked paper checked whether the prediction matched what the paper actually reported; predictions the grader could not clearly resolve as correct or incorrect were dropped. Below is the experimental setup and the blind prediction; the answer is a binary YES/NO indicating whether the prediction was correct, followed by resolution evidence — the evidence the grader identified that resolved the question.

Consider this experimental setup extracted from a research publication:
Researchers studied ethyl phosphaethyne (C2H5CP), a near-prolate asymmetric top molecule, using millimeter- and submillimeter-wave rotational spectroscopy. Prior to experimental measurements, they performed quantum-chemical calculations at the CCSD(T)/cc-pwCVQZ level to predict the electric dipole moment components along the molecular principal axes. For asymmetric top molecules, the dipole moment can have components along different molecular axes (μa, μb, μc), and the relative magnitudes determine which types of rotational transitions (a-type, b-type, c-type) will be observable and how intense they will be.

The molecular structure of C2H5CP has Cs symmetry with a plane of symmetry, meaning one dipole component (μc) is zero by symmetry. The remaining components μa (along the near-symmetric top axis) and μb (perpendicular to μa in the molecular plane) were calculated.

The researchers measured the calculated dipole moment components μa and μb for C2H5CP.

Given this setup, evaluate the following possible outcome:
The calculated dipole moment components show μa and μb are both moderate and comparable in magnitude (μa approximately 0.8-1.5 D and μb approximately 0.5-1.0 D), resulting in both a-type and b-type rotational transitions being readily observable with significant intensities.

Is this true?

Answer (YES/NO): NO